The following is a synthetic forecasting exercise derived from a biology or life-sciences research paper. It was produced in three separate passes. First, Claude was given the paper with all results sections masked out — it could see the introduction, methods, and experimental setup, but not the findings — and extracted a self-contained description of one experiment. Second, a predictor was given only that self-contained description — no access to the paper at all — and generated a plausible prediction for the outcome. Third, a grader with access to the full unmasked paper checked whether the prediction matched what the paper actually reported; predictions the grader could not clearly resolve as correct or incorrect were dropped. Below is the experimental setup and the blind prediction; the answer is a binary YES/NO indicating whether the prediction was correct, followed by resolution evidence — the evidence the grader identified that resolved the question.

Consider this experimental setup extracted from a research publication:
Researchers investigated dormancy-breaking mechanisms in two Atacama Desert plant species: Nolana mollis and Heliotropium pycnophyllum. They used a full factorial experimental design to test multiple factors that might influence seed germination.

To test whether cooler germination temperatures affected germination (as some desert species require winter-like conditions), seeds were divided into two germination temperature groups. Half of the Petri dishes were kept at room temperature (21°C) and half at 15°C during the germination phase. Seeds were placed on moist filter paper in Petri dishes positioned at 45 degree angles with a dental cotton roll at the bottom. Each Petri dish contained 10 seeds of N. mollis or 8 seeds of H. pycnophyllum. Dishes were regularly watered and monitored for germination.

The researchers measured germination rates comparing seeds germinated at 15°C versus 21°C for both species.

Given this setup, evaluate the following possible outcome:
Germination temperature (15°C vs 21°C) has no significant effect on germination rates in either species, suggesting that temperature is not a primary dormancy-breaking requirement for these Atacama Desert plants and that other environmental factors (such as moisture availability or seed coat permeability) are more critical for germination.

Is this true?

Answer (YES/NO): YES